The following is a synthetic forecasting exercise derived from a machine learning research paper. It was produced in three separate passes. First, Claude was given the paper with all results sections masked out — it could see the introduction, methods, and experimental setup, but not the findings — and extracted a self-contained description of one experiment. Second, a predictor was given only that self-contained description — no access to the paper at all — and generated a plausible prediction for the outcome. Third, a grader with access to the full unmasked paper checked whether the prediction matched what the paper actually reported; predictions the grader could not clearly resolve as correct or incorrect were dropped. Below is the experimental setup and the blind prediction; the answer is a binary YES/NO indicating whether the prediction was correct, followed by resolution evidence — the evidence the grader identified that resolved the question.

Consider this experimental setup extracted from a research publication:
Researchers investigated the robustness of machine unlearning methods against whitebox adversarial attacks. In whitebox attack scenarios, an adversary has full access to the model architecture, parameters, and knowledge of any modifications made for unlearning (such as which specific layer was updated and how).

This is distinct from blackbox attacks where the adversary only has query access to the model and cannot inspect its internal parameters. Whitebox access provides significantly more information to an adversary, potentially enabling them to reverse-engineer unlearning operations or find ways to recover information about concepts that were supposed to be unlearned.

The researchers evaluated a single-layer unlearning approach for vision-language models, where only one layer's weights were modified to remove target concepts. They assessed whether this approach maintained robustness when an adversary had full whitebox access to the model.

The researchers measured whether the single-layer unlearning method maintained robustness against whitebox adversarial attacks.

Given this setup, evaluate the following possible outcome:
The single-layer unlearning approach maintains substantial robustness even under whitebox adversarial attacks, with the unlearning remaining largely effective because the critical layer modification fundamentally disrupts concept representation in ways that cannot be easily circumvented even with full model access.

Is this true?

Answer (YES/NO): NO